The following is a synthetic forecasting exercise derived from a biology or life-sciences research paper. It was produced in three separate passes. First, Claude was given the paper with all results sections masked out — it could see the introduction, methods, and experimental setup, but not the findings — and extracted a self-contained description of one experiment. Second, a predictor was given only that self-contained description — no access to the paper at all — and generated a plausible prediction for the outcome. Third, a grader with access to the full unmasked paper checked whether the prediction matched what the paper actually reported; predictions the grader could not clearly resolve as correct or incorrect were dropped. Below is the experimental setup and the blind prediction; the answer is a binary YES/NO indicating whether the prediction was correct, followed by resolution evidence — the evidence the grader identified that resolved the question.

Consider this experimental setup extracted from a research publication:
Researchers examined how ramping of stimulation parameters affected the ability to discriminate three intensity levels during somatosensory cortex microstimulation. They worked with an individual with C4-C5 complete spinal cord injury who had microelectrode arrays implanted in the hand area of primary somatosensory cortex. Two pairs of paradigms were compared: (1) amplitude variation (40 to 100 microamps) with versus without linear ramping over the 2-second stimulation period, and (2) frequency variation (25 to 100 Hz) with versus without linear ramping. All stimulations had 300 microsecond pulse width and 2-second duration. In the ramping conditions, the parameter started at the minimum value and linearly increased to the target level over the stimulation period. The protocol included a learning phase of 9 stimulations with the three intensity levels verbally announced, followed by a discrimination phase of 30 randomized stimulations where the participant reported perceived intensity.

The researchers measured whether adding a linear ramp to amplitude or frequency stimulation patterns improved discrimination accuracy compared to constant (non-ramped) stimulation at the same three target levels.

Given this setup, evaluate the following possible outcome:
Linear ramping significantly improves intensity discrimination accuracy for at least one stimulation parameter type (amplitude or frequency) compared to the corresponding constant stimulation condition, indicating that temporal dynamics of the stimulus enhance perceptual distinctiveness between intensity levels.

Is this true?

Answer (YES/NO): NO